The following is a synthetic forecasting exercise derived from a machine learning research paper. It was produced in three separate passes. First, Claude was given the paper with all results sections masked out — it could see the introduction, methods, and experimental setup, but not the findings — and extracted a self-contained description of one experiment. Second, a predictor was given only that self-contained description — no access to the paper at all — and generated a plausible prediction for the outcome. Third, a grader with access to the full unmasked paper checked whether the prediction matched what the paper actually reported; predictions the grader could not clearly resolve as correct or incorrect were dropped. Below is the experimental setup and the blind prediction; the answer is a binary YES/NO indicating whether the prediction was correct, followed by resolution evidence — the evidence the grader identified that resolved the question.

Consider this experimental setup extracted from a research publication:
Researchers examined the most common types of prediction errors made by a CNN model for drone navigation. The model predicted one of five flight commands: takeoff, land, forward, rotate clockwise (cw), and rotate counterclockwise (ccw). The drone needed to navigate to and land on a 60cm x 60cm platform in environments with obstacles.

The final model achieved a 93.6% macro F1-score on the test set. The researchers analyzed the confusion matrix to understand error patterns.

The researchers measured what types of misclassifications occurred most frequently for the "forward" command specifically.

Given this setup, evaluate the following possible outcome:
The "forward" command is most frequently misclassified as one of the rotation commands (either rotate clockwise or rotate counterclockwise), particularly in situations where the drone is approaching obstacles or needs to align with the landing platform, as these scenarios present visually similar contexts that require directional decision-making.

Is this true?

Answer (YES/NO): YES